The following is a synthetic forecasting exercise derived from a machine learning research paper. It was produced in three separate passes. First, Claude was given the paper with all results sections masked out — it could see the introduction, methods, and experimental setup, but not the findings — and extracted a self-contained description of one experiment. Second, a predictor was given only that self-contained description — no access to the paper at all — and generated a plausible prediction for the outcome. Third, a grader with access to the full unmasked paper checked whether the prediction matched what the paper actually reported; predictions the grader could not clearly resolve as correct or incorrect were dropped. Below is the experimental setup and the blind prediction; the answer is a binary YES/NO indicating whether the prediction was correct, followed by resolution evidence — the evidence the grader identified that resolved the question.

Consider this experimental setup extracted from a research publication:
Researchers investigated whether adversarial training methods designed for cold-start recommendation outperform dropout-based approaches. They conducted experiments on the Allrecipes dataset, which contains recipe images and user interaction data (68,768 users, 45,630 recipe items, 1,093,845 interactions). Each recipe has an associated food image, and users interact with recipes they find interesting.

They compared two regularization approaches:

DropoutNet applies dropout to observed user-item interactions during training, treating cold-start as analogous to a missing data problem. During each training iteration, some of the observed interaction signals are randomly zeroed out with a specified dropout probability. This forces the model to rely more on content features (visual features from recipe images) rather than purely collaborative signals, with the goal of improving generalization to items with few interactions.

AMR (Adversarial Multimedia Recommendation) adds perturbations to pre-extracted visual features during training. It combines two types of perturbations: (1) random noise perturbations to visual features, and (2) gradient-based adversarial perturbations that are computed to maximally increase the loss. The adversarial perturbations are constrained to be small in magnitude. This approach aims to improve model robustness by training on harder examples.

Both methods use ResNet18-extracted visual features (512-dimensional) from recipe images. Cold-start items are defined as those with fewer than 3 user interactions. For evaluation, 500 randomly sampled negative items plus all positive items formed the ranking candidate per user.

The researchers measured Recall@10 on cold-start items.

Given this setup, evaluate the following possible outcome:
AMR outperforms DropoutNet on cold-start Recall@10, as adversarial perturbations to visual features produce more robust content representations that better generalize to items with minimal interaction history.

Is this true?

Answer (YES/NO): YES